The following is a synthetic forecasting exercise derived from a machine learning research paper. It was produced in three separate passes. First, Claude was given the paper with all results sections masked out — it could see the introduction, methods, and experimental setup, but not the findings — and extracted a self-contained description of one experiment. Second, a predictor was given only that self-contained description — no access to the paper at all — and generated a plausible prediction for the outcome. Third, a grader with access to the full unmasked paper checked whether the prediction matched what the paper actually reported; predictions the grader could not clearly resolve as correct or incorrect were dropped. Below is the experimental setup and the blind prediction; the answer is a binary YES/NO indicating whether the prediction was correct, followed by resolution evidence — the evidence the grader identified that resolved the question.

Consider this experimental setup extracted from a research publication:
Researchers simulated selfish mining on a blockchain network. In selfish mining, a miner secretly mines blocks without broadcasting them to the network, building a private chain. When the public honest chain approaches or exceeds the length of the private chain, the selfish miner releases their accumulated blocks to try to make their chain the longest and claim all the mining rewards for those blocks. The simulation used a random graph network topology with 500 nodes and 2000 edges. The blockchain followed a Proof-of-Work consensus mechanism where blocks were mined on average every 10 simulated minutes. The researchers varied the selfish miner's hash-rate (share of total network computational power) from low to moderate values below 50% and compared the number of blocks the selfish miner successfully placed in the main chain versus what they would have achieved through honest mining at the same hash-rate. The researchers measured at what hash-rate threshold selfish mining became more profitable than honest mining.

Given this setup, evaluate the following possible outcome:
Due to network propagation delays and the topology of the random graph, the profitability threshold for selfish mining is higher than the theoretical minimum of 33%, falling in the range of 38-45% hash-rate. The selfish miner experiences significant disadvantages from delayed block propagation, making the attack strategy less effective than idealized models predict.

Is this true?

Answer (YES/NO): NO